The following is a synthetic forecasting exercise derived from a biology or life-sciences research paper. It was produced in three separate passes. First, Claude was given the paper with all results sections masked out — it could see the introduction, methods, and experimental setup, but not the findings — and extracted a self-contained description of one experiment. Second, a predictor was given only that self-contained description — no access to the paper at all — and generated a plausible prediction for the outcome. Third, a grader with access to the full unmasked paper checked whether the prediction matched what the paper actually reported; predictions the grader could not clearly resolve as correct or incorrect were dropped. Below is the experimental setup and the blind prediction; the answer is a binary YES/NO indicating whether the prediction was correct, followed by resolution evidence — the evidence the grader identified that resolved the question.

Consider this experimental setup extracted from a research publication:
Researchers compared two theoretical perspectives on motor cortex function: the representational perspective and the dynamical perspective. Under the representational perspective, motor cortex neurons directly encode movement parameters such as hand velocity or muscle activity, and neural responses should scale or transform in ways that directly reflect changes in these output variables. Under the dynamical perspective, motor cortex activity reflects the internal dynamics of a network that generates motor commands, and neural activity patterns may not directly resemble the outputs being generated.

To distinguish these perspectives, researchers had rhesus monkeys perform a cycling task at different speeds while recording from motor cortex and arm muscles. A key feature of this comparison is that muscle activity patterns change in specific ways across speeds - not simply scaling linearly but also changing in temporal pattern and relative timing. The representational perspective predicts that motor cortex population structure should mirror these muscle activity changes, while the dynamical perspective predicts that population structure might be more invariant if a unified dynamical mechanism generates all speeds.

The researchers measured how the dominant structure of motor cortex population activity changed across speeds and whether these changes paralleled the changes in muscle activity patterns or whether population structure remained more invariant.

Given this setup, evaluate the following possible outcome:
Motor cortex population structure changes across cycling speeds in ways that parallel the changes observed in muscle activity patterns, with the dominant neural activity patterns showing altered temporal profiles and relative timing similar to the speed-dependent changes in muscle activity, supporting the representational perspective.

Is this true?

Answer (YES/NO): NO